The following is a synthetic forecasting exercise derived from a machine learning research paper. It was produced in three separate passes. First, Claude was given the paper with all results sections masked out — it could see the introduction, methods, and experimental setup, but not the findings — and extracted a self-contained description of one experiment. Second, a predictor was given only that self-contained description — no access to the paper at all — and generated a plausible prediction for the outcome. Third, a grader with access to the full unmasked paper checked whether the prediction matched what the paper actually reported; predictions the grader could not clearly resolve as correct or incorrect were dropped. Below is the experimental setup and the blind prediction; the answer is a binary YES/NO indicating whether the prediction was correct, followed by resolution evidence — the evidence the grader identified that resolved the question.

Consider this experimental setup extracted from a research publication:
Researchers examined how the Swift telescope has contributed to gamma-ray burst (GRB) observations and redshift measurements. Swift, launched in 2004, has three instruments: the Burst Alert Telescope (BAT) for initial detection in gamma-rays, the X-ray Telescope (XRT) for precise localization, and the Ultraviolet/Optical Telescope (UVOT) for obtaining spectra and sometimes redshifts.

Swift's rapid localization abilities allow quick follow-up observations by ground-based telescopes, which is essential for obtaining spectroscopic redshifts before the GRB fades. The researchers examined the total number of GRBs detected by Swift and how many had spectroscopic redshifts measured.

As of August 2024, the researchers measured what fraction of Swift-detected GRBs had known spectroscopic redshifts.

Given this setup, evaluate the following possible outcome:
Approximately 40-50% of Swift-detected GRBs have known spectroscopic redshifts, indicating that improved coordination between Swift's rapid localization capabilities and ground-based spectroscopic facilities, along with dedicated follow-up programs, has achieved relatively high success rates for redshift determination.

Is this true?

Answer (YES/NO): NO